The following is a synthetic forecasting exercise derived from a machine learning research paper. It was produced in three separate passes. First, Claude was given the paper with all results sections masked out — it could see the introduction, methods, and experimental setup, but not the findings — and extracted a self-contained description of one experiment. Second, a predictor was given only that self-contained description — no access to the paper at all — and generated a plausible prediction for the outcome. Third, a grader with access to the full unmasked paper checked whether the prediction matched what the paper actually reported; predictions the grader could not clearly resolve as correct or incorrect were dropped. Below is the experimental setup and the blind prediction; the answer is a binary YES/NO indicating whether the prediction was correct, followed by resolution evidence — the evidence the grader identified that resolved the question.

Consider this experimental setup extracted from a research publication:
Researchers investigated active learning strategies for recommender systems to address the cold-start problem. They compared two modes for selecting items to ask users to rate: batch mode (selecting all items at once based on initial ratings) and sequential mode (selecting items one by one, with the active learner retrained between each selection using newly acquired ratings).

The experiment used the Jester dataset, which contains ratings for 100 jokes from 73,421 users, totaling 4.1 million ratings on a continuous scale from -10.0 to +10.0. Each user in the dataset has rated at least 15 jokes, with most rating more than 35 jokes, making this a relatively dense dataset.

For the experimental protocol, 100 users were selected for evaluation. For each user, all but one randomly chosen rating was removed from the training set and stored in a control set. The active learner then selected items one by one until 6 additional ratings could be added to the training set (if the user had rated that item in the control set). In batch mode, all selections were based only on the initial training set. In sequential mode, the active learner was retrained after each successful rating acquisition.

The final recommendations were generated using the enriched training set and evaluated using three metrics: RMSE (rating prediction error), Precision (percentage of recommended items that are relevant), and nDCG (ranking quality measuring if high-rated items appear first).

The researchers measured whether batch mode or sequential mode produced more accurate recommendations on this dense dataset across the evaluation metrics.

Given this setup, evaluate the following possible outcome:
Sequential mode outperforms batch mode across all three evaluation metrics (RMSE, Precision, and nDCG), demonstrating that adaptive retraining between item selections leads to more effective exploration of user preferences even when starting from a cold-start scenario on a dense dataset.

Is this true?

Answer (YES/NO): YES